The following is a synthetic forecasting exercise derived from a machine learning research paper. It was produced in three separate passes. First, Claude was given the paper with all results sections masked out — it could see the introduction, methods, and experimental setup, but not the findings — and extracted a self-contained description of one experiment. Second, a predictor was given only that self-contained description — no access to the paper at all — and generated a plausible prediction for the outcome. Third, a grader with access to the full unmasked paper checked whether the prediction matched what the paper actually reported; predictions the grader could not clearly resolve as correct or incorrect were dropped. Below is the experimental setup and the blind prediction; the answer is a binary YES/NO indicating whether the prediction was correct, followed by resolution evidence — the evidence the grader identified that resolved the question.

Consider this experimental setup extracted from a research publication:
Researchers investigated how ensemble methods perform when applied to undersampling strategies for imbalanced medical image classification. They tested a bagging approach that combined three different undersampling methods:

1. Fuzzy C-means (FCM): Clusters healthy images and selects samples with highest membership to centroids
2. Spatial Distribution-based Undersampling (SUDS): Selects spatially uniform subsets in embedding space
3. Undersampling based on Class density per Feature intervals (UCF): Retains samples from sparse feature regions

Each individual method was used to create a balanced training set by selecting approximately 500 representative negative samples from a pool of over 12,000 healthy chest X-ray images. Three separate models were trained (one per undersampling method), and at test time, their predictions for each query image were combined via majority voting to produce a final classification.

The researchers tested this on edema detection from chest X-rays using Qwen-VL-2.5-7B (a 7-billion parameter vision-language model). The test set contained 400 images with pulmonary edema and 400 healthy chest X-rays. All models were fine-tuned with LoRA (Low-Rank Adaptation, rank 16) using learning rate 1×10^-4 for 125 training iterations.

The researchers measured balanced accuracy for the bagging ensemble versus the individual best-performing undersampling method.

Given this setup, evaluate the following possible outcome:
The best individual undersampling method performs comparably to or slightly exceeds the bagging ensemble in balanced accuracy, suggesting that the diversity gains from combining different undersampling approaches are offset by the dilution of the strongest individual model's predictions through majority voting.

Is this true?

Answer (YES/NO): YES